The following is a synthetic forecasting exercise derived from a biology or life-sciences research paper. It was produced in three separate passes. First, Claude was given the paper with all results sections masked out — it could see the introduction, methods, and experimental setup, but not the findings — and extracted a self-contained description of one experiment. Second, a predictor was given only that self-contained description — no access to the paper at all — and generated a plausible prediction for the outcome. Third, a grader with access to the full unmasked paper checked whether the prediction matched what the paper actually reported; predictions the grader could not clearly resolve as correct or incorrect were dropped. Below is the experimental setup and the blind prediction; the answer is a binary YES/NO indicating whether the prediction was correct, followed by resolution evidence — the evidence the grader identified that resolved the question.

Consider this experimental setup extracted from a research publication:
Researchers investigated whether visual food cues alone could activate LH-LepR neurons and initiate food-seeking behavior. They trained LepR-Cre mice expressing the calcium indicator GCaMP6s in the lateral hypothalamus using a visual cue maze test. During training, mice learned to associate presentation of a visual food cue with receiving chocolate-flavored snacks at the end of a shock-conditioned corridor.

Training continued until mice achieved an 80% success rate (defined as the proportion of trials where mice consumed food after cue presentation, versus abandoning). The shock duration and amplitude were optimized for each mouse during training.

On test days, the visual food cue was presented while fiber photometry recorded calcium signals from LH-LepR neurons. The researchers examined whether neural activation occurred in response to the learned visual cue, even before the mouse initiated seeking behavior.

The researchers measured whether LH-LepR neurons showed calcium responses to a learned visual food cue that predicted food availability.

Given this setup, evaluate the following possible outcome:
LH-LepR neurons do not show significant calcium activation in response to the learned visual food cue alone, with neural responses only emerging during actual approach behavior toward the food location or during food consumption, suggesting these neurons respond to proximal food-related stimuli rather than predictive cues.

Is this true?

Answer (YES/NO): NO